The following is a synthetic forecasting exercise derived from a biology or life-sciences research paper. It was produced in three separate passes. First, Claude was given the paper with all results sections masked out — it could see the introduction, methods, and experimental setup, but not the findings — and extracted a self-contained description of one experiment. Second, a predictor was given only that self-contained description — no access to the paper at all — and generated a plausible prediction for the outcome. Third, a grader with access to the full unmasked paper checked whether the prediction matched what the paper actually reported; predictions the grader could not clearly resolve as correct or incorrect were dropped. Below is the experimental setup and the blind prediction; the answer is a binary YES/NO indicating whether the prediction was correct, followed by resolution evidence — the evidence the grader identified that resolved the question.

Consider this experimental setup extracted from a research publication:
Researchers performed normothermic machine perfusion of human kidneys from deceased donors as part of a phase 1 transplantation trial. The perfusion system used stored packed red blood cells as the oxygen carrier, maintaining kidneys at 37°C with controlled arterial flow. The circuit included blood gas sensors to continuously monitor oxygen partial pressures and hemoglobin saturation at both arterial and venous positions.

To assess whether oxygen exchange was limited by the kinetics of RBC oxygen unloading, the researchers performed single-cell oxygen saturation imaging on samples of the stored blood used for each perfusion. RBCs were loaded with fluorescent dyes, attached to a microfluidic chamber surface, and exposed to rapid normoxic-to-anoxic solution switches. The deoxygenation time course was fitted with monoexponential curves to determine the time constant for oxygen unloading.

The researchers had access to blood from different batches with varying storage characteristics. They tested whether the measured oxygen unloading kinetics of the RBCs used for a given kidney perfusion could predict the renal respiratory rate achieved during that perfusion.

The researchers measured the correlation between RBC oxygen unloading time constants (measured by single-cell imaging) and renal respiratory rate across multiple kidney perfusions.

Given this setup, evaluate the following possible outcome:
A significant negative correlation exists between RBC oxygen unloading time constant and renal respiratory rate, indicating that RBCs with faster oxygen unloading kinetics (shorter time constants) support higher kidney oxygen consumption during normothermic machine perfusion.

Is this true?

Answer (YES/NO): YES